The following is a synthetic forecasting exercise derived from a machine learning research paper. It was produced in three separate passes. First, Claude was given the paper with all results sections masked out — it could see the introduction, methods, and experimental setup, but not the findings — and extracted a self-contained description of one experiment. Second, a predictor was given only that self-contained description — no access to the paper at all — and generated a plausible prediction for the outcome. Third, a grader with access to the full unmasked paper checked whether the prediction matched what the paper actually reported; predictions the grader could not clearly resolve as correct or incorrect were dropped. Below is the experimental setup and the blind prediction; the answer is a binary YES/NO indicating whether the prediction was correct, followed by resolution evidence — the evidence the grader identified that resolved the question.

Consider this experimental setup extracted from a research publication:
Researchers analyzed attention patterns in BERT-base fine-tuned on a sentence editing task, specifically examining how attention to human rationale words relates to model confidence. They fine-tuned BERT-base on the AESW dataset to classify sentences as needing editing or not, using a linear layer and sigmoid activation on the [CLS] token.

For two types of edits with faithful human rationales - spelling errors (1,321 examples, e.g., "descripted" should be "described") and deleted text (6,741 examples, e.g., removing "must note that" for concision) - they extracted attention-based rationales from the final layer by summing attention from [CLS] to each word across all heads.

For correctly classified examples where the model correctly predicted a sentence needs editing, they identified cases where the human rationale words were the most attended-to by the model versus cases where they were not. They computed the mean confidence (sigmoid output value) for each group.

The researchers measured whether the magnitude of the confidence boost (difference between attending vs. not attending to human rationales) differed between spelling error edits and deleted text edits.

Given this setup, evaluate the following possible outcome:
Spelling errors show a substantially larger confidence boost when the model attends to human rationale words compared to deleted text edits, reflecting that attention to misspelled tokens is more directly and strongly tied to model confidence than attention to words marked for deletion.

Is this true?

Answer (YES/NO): NO